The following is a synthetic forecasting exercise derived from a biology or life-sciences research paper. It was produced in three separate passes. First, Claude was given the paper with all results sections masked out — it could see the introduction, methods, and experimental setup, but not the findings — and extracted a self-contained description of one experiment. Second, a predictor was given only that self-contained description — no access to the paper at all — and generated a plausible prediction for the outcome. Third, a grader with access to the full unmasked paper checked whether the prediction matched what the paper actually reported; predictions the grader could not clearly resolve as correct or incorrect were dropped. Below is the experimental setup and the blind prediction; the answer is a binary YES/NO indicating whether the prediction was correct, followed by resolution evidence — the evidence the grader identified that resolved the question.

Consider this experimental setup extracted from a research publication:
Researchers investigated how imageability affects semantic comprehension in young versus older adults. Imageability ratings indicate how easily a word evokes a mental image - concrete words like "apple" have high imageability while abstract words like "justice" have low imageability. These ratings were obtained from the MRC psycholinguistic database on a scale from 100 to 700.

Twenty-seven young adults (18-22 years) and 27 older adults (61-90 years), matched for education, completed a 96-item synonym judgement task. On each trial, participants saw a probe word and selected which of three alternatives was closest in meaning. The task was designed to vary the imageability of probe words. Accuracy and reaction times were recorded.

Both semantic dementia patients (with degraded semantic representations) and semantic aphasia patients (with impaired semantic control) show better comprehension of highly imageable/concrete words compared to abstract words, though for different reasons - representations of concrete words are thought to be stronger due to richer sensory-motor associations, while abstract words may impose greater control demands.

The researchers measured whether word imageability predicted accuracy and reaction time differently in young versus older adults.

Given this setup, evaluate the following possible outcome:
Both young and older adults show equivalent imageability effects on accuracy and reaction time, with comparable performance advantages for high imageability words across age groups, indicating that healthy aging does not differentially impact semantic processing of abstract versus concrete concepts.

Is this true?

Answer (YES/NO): NO